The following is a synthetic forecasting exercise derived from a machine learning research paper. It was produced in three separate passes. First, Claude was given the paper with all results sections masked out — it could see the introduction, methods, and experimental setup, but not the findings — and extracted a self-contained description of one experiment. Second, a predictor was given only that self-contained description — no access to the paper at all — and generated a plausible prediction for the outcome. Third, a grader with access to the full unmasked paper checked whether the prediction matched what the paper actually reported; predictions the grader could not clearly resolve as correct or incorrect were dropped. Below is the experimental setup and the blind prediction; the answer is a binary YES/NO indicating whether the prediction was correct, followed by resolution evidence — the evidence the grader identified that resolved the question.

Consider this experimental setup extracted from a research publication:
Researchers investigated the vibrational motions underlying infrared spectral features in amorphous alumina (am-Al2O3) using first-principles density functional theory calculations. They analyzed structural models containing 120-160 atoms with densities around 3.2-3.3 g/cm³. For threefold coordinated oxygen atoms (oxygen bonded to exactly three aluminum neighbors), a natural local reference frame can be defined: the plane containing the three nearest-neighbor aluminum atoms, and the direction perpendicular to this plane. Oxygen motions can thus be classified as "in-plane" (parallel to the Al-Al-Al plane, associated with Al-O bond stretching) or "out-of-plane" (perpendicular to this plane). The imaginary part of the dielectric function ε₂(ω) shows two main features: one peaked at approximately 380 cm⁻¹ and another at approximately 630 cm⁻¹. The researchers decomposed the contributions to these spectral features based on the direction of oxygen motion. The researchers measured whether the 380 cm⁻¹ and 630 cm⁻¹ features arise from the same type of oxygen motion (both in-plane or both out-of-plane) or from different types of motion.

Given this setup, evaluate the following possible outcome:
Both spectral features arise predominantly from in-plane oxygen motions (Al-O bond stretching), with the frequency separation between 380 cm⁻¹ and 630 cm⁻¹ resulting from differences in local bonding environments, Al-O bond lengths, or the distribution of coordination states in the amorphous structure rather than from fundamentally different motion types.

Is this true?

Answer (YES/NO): NO